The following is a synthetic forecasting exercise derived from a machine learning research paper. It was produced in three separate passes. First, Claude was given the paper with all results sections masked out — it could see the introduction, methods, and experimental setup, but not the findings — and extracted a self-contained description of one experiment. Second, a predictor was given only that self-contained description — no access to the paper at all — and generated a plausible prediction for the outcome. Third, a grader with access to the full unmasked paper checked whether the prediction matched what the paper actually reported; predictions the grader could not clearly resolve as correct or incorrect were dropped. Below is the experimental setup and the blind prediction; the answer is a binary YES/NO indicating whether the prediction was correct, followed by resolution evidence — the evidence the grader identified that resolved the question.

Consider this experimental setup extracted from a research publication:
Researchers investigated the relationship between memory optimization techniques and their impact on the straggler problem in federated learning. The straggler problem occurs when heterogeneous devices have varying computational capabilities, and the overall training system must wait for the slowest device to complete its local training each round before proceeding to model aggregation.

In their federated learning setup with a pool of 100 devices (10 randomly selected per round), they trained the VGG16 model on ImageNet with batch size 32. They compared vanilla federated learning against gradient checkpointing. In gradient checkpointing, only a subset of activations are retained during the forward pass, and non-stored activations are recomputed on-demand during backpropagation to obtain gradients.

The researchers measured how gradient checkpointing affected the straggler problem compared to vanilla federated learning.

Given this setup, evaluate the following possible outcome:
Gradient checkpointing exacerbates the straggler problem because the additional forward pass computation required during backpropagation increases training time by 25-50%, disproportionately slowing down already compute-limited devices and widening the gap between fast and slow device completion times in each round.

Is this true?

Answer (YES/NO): YES